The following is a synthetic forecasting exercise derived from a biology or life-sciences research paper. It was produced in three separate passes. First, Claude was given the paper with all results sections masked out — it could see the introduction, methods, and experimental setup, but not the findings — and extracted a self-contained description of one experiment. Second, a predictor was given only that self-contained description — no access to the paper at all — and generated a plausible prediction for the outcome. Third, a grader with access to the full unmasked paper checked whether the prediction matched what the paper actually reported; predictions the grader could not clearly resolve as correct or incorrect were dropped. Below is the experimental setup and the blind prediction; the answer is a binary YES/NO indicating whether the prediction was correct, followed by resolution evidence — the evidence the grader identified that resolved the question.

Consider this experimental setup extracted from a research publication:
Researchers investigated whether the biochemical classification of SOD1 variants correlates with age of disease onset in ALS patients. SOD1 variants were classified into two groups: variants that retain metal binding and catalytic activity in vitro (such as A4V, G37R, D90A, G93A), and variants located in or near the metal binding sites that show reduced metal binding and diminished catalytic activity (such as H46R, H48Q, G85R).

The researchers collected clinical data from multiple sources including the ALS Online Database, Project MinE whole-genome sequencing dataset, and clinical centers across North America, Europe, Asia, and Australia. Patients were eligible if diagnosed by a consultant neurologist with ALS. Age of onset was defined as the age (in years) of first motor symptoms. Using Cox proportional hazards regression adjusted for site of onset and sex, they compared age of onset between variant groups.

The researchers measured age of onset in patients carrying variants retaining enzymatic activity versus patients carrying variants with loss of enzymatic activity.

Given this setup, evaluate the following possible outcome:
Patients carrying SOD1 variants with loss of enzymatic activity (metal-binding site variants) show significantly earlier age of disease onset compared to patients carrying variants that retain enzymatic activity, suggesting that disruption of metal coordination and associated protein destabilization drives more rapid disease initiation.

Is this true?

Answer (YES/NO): NO